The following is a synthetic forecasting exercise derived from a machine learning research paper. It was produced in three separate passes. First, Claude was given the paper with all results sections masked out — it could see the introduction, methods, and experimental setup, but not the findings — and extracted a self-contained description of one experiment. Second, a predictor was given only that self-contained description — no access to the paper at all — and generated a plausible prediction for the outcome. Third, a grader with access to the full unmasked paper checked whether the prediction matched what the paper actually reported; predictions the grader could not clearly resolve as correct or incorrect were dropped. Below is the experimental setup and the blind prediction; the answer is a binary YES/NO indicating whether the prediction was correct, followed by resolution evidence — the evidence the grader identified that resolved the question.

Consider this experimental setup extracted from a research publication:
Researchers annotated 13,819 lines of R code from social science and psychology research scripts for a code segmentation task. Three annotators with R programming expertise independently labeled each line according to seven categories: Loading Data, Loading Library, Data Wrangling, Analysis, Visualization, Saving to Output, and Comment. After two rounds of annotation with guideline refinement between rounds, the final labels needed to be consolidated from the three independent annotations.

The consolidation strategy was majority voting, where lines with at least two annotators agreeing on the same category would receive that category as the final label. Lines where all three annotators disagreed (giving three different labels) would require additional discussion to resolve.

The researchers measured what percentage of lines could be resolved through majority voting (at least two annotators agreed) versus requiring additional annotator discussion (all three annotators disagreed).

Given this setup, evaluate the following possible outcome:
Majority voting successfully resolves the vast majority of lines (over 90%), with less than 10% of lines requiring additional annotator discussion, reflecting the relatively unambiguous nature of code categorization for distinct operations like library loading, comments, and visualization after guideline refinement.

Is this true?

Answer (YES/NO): YES